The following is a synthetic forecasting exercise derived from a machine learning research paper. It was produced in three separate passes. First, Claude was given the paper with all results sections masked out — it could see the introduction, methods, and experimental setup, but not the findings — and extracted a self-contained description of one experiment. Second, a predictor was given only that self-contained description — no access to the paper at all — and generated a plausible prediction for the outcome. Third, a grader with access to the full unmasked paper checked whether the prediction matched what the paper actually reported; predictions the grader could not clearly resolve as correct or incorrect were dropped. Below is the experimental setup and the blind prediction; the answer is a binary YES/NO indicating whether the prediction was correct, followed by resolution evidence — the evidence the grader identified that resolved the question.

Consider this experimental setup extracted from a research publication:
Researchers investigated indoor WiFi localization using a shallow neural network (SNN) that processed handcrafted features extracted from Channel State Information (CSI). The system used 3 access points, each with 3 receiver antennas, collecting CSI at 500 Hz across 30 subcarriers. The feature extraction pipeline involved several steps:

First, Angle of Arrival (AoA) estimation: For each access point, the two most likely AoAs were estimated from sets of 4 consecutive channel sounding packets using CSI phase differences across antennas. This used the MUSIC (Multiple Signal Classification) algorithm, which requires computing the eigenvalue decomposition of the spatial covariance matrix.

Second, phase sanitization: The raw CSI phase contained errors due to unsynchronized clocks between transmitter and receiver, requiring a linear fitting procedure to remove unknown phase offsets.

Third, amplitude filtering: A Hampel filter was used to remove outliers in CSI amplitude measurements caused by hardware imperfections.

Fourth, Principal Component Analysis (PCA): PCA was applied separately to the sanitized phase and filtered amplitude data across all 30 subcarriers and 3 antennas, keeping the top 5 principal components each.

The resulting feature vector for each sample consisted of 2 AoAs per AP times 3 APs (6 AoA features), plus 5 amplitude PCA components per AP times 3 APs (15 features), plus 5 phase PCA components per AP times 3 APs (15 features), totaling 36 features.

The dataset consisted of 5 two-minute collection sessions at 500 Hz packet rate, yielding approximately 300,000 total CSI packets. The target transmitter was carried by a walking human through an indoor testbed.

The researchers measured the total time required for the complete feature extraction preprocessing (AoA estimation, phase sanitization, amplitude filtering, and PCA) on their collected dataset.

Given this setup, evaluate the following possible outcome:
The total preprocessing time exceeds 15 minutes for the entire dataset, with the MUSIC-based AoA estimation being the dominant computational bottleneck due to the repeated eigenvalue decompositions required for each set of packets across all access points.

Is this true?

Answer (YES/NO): YES